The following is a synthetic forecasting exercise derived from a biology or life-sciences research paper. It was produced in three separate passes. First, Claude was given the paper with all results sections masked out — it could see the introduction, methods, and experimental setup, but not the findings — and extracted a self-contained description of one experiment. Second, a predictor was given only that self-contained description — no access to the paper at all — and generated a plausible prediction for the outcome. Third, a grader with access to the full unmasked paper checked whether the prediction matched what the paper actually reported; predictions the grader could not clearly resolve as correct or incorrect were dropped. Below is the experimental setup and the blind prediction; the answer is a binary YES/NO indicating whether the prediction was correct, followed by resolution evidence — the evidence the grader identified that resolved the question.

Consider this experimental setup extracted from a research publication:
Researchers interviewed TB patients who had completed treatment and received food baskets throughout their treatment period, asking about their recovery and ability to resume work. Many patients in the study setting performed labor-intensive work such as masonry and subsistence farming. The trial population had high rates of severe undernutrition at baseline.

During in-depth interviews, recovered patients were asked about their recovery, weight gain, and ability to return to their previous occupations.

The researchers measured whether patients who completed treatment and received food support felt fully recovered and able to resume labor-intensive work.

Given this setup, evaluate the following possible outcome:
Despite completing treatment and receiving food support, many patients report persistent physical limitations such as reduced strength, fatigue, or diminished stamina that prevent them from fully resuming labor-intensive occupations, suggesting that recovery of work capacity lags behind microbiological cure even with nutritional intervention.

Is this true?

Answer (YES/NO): YES